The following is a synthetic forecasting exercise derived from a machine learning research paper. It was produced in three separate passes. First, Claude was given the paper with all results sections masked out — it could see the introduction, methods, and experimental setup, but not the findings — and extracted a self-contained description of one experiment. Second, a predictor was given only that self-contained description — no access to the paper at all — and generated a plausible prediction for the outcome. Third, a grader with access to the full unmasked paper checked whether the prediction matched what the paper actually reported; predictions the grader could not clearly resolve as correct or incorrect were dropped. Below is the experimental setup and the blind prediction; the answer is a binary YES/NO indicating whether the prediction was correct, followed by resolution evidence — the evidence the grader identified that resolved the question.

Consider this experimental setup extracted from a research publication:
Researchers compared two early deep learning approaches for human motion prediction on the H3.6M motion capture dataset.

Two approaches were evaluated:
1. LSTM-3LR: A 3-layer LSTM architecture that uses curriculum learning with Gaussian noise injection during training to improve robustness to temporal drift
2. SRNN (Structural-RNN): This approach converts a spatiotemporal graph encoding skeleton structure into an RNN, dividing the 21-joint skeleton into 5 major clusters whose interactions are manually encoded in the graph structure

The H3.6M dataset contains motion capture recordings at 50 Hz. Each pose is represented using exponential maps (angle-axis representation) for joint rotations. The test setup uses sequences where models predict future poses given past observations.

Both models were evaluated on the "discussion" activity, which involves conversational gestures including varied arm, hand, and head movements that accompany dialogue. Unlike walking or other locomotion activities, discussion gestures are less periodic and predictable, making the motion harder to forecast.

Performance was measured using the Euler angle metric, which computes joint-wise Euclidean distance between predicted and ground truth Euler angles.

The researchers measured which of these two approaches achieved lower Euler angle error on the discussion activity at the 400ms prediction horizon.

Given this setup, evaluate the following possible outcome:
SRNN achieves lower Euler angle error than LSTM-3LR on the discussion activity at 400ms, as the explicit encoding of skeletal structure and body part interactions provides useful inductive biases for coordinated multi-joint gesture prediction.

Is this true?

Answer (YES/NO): YES